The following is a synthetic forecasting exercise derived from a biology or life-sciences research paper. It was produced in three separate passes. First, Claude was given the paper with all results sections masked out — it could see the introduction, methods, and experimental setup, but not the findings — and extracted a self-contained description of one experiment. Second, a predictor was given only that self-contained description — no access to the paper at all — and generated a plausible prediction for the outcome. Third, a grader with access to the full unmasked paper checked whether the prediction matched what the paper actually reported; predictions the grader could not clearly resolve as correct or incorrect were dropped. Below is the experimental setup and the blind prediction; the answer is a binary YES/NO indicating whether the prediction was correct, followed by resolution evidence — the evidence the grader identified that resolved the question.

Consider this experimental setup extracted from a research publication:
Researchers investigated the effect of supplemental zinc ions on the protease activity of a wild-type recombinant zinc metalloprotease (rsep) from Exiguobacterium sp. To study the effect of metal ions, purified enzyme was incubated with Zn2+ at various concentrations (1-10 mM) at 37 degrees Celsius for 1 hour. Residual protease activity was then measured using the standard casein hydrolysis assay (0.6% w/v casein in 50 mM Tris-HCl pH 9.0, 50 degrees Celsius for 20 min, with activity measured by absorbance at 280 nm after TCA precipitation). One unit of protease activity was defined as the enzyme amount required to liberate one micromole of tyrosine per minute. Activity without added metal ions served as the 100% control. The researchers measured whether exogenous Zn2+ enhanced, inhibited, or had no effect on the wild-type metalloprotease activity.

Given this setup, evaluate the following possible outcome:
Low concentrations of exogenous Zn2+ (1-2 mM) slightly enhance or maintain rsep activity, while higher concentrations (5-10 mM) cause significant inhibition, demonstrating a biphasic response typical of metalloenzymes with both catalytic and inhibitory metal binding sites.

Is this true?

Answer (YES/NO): NO